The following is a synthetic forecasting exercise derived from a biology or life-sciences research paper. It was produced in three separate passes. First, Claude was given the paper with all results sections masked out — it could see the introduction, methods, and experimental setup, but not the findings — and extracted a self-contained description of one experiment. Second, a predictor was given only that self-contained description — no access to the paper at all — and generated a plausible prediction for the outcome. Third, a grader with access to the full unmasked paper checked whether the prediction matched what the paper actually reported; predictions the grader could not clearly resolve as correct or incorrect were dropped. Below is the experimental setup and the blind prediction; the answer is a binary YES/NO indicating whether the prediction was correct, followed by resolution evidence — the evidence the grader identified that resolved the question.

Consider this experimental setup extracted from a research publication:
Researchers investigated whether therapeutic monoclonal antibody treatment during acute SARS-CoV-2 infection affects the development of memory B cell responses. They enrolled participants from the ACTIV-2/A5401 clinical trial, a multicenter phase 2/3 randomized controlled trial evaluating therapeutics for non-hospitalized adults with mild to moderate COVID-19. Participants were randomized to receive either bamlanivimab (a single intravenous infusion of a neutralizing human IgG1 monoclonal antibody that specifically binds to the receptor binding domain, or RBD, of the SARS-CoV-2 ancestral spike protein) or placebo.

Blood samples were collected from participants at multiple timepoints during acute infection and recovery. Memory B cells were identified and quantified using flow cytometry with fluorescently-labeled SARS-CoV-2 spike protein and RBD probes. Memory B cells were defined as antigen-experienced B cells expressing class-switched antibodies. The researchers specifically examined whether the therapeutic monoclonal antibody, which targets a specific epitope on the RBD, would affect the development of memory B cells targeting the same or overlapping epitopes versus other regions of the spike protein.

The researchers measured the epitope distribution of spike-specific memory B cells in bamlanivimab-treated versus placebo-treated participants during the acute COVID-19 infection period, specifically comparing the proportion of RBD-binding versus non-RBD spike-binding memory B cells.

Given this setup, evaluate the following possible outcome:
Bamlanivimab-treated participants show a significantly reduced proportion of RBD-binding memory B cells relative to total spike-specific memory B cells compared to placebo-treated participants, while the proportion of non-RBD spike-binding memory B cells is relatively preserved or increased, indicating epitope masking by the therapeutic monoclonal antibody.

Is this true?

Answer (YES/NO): YES